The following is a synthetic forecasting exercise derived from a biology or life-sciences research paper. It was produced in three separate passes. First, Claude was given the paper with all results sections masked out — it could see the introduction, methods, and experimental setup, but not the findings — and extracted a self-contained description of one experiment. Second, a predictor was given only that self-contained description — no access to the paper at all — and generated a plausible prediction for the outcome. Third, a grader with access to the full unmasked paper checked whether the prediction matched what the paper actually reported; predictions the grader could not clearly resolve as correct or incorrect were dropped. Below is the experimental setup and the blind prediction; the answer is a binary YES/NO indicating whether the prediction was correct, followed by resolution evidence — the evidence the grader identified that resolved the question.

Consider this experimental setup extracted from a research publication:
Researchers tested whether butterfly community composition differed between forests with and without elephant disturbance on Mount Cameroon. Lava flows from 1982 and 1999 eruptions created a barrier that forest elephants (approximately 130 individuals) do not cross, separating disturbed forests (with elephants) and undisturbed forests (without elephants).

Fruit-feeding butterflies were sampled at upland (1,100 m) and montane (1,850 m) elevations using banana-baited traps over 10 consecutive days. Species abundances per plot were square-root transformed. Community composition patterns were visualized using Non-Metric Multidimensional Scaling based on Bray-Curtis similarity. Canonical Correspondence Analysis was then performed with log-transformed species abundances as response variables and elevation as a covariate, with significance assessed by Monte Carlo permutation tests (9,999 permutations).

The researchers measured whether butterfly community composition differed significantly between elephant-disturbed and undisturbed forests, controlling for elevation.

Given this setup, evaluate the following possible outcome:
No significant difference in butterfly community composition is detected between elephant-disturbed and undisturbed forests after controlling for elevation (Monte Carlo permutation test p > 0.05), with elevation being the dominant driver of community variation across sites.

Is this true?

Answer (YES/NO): NO